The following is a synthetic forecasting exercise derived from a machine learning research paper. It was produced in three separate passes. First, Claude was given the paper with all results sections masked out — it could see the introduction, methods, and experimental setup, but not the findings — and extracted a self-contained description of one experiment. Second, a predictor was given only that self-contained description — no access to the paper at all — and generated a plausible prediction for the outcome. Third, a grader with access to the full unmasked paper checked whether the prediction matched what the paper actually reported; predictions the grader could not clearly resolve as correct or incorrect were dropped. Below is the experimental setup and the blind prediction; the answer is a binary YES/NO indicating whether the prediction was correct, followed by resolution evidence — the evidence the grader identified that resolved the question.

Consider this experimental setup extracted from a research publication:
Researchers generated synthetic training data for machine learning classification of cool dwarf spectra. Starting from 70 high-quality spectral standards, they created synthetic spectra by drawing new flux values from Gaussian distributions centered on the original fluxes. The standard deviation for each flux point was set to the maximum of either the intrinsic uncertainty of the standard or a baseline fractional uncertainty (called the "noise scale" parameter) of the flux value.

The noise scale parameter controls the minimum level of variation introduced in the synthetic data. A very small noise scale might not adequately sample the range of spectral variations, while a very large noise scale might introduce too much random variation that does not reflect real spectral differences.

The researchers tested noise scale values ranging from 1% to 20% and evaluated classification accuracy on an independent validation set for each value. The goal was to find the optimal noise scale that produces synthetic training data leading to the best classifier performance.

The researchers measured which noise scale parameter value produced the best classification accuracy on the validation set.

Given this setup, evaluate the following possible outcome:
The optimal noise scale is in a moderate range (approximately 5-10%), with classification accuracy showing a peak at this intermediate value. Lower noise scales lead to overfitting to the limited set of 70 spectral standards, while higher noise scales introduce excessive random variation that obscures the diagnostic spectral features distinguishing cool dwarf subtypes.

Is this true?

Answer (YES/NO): NO